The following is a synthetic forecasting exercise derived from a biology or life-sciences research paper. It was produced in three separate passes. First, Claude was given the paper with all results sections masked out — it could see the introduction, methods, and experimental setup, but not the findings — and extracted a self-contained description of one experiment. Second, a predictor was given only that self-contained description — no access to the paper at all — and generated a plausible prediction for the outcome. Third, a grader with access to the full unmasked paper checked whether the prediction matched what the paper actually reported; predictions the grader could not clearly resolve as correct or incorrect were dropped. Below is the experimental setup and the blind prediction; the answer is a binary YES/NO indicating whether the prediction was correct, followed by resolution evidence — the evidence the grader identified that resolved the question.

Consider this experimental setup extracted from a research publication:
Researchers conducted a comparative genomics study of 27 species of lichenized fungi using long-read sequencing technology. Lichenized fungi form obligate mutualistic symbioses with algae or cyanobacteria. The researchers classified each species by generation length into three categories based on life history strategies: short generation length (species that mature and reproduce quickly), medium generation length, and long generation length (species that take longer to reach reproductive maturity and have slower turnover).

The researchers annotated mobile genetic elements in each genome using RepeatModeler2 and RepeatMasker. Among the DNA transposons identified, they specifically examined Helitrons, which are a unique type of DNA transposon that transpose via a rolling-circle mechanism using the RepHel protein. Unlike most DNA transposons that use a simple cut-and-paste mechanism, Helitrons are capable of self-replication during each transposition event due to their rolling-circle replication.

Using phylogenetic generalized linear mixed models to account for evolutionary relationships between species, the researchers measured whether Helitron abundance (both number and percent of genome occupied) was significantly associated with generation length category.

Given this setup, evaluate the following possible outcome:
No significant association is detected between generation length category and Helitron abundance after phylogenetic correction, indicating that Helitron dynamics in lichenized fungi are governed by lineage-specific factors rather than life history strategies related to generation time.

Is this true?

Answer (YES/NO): NO